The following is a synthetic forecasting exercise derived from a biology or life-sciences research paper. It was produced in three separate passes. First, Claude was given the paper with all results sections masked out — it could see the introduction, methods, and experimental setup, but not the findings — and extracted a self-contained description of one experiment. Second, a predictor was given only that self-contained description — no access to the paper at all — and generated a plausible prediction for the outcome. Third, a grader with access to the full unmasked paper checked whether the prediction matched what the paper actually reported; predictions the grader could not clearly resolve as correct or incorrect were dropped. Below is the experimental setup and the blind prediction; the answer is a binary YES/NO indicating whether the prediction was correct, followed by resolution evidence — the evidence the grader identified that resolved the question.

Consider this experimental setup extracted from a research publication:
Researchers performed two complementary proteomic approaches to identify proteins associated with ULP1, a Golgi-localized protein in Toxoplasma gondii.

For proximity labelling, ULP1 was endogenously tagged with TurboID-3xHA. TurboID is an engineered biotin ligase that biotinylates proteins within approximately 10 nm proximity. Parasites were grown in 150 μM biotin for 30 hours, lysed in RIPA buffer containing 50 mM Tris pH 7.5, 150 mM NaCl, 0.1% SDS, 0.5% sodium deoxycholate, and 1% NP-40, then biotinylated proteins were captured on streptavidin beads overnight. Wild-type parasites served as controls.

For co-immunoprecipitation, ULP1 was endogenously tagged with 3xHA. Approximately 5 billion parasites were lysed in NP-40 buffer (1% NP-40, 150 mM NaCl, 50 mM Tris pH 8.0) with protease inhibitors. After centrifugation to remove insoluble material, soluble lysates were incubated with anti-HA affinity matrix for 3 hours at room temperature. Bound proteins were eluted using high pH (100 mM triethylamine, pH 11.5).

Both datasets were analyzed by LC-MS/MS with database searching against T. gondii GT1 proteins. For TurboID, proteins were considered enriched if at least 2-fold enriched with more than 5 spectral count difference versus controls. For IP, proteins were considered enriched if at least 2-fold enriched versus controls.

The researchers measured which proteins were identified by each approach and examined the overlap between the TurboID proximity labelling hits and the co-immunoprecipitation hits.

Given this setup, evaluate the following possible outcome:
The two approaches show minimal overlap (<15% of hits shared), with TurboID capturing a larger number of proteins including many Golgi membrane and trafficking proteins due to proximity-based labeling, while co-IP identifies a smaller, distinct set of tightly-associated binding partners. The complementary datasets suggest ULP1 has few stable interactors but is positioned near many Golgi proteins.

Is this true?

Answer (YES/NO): NO